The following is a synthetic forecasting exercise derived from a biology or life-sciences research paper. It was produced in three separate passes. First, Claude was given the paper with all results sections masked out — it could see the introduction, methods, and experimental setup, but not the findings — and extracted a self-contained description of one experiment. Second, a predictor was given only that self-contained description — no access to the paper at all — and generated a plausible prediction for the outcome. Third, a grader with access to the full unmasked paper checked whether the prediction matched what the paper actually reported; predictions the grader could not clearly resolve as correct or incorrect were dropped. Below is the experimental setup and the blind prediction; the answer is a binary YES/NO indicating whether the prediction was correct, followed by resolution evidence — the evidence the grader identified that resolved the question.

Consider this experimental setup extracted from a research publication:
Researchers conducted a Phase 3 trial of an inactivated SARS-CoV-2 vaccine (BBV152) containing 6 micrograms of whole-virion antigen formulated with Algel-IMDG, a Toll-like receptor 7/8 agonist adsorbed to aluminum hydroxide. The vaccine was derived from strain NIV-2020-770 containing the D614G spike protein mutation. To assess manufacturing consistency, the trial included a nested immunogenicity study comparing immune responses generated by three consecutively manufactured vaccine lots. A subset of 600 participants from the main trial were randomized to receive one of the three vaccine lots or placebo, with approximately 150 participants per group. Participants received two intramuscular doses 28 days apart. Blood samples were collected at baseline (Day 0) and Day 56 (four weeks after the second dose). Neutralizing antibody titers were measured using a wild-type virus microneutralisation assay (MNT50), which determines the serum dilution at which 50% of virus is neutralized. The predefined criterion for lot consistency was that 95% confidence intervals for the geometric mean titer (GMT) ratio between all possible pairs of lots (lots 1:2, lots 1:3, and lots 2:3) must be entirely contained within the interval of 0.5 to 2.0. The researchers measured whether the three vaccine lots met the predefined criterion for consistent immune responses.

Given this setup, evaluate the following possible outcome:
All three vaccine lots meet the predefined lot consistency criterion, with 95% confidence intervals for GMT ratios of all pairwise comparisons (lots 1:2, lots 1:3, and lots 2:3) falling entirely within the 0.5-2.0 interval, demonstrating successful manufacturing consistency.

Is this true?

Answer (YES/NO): YES